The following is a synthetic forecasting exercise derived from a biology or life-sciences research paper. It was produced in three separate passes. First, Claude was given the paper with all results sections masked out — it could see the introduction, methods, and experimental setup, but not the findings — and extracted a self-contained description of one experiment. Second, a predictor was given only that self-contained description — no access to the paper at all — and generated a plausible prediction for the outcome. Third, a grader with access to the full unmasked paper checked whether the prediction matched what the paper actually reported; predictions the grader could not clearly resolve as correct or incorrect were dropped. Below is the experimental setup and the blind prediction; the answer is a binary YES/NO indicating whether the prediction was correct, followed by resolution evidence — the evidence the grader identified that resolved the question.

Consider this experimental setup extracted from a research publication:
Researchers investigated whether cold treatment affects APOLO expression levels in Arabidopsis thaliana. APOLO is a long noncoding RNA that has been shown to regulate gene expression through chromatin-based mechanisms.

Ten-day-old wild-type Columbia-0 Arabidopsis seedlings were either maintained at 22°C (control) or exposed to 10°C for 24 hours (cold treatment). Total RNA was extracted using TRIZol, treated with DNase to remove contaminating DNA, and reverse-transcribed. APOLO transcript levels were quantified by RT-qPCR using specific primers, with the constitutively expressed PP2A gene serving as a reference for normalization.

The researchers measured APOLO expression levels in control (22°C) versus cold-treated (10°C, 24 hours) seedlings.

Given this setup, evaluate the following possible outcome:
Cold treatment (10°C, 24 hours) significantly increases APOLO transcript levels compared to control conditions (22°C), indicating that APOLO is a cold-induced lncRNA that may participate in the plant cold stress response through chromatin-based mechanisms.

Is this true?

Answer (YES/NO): YES